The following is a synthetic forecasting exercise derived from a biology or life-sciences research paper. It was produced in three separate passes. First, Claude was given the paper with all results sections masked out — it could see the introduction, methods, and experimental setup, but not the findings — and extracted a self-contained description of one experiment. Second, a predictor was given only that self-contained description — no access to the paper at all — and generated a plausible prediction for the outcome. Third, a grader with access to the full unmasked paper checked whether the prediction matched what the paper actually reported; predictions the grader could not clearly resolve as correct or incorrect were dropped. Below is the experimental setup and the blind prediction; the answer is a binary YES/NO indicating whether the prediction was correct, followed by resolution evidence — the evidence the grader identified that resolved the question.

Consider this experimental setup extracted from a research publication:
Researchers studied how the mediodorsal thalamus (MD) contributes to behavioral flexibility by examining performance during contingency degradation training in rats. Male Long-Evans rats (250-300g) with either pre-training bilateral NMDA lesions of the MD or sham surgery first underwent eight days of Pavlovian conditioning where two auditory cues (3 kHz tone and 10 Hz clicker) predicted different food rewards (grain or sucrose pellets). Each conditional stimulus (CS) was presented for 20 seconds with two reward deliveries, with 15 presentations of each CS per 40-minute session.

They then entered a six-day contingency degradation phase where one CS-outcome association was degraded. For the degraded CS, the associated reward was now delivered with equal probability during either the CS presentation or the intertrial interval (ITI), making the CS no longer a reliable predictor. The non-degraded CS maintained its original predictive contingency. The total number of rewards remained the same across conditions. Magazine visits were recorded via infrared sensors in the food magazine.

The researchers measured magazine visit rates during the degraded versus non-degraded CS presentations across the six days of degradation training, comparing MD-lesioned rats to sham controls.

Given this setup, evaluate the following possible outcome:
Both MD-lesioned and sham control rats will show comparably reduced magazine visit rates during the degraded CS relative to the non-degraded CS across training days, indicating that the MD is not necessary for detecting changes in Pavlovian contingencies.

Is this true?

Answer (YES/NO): YES